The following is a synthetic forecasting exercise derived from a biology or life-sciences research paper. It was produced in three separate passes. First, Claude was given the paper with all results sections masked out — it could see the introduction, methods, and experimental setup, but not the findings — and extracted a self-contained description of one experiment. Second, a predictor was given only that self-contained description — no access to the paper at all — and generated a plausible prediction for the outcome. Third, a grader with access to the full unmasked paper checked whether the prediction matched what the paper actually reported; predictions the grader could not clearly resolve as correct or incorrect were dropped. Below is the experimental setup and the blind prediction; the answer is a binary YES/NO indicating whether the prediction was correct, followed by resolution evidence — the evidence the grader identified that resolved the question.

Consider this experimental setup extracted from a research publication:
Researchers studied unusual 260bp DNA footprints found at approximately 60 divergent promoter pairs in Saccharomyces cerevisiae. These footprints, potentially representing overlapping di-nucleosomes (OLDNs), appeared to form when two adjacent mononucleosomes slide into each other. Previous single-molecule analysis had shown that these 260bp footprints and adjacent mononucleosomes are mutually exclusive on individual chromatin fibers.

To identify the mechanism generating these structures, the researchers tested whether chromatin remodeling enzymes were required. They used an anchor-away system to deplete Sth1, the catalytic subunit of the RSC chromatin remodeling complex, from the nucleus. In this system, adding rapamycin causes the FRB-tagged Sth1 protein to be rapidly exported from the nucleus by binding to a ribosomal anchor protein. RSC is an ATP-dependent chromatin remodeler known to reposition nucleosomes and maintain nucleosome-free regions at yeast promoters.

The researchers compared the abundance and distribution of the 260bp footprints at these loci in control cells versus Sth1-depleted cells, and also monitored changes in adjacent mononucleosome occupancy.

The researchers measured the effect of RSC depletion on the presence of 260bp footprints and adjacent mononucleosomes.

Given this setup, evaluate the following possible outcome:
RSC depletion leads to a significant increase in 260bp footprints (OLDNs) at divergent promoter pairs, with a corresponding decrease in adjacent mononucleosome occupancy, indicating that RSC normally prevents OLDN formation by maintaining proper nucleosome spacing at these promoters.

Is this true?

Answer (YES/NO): NO